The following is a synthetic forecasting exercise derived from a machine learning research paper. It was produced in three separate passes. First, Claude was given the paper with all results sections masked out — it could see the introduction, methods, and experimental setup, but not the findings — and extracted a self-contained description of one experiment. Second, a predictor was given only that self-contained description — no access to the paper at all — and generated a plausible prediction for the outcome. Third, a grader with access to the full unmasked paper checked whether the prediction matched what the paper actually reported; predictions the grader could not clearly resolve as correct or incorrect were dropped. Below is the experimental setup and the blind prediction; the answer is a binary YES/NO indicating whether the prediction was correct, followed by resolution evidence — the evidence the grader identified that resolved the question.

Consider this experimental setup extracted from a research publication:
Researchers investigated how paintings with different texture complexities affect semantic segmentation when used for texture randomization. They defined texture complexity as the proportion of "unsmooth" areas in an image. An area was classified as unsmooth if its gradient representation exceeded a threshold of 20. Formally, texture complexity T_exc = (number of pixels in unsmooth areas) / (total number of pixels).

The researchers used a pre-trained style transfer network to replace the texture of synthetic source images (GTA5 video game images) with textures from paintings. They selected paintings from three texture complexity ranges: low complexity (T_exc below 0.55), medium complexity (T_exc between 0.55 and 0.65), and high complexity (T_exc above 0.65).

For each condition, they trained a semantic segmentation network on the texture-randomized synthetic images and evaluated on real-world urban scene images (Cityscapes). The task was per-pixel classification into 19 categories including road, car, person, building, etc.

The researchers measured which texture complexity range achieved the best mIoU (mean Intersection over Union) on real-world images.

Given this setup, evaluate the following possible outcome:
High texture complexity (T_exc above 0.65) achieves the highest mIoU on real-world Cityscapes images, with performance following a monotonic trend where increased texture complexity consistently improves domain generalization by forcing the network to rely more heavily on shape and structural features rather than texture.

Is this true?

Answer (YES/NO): NO